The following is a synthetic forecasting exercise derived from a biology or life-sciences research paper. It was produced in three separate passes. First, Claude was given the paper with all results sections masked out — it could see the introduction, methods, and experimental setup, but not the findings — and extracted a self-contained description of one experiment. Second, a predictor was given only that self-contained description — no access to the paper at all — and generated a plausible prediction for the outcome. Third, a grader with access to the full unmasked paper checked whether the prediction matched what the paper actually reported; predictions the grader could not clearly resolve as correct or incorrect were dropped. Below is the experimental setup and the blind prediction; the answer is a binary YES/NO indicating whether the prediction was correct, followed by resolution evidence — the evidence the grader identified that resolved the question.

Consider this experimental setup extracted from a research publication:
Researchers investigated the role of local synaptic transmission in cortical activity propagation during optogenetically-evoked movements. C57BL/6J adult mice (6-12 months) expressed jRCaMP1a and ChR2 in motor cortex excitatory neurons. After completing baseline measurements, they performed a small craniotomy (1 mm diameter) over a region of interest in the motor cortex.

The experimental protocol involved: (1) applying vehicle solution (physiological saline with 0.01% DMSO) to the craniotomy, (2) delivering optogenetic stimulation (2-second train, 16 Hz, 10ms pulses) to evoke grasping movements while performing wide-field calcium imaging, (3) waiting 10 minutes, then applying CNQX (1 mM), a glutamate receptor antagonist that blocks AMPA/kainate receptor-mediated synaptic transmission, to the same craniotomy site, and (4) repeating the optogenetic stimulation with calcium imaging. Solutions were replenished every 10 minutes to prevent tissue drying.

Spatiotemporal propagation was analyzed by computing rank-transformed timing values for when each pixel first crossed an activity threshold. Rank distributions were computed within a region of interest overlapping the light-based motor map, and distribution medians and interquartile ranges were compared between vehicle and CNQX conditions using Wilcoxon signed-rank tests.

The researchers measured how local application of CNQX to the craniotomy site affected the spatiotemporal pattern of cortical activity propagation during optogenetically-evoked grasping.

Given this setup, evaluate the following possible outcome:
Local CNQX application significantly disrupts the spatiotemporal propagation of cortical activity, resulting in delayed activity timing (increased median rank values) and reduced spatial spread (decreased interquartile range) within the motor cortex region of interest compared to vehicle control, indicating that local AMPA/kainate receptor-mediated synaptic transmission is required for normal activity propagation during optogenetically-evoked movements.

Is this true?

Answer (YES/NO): NO